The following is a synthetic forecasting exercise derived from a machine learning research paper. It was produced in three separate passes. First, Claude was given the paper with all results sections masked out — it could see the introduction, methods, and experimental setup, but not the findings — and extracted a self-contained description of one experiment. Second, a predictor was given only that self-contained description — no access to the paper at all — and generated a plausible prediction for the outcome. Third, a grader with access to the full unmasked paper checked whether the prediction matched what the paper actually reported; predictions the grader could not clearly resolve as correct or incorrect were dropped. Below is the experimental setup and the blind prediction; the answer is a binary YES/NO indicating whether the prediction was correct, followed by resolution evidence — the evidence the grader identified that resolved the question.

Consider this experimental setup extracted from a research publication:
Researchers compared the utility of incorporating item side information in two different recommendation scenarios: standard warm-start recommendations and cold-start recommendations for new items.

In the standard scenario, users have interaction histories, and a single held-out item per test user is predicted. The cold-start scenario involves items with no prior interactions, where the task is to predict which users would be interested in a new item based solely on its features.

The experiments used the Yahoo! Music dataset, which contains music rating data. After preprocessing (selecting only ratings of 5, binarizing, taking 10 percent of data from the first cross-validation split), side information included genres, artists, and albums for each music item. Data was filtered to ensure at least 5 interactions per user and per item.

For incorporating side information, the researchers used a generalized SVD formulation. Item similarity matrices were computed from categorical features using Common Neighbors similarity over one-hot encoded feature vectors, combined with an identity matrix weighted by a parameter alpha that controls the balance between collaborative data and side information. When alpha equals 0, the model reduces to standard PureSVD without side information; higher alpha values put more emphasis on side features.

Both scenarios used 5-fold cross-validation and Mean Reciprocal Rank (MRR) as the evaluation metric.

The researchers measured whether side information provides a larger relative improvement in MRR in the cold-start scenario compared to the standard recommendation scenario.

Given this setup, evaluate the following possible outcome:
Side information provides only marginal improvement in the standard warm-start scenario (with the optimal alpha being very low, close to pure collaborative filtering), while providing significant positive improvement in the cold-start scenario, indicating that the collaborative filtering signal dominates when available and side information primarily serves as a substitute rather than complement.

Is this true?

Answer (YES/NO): NO